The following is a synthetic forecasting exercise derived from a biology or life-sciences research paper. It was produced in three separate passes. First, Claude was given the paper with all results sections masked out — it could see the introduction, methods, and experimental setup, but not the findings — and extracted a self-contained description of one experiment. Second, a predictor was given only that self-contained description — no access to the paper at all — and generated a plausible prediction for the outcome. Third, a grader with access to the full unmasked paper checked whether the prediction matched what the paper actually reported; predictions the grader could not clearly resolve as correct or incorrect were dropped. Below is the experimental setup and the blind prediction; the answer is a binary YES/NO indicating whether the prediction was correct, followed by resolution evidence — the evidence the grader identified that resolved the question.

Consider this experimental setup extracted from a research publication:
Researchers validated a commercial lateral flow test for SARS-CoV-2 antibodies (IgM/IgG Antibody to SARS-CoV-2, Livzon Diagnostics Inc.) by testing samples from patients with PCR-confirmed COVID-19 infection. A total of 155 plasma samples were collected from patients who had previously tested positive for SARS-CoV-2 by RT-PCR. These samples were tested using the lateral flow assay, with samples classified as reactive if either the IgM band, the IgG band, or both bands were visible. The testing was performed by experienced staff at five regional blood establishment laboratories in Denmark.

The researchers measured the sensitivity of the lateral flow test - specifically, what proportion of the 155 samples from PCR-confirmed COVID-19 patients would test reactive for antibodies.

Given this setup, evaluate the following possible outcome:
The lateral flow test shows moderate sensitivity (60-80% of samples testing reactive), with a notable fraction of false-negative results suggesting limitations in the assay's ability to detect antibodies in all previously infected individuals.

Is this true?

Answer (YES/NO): NO